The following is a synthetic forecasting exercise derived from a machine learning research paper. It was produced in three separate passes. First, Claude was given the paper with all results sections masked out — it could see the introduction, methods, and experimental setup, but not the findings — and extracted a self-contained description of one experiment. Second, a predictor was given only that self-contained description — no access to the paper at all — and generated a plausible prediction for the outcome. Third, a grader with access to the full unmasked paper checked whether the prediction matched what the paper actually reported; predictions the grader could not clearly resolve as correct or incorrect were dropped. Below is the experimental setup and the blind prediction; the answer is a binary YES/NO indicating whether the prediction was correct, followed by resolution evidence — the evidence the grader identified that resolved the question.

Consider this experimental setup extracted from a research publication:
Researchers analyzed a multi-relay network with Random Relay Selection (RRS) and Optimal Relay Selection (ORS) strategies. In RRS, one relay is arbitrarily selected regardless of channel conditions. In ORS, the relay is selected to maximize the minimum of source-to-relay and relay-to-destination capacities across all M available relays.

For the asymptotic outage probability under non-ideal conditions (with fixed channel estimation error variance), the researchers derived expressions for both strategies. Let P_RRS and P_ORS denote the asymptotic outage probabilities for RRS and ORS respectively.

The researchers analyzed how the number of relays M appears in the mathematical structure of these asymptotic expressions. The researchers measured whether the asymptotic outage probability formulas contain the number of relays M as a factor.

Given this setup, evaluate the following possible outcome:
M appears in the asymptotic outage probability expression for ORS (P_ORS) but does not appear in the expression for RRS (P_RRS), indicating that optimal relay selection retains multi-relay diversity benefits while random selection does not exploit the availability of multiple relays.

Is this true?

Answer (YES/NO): YES